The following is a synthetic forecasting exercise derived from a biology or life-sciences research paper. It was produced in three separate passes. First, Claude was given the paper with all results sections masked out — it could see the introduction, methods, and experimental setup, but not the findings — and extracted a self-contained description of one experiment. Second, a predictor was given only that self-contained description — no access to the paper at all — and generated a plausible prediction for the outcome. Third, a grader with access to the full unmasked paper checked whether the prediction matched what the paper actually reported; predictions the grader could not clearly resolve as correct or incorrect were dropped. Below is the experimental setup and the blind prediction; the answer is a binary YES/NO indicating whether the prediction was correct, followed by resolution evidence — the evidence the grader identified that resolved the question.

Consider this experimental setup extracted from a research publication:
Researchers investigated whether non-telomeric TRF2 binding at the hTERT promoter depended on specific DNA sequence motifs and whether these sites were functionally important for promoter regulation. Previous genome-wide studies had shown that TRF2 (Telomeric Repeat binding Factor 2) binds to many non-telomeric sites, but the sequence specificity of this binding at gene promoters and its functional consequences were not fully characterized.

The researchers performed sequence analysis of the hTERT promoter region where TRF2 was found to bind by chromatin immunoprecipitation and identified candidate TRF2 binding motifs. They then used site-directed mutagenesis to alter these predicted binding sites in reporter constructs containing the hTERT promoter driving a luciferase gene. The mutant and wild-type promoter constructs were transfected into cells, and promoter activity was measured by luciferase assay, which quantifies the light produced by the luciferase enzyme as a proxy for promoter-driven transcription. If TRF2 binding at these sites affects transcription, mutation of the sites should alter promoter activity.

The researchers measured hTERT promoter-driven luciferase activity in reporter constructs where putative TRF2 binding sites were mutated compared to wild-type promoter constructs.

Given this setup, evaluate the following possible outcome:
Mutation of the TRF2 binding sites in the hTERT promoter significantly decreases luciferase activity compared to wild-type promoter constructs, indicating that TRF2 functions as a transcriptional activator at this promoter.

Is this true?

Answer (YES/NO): NO